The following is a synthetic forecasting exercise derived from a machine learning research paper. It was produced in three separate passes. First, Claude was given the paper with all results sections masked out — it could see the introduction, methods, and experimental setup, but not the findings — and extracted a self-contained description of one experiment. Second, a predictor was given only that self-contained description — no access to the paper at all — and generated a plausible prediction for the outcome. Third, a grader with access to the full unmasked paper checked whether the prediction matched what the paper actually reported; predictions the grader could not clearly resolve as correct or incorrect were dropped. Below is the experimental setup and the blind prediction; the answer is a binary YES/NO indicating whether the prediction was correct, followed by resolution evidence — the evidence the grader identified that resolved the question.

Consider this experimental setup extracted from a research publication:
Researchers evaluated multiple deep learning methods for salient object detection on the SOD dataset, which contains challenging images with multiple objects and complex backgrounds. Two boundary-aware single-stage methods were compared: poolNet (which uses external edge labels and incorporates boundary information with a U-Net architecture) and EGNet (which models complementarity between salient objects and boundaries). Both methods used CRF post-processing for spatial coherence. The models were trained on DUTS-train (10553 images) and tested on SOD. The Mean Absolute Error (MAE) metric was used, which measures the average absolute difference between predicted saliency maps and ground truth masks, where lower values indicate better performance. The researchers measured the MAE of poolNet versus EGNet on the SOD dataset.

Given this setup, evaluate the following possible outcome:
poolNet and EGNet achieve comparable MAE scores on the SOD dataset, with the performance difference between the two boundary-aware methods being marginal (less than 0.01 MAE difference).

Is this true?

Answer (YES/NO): YES